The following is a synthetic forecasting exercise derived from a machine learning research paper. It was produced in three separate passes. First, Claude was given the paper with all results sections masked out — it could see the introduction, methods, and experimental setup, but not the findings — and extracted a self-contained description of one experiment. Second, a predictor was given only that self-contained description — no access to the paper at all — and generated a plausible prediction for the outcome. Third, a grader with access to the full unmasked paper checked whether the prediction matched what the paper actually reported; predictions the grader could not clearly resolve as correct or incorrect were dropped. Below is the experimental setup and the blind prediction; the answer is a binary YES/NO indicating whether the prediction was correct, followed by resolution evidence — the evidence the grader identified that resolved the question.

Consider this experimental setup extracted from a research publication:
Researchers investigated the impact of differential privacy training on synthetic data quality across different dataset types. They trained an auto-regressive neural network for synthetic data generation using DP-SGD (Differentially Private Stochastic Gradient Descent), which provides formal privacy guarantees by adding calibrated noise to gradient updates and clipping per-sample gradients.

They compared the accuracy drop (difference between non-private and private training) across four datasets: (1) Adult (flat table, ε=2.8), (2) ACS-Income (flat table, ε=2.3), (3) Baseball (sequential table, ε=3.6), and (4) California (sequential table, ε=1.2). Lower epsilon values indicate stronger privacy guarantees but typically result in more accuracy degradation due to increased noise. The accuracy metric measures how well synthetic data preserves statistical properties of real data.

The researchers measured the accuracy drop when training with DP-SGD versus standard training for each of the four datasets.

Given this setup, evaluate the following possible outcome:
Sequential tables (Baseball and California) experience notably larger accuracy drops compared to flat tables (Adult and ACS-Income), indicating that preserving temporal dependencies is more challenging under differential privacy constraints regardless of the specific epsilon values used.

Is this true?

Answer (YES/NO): NO